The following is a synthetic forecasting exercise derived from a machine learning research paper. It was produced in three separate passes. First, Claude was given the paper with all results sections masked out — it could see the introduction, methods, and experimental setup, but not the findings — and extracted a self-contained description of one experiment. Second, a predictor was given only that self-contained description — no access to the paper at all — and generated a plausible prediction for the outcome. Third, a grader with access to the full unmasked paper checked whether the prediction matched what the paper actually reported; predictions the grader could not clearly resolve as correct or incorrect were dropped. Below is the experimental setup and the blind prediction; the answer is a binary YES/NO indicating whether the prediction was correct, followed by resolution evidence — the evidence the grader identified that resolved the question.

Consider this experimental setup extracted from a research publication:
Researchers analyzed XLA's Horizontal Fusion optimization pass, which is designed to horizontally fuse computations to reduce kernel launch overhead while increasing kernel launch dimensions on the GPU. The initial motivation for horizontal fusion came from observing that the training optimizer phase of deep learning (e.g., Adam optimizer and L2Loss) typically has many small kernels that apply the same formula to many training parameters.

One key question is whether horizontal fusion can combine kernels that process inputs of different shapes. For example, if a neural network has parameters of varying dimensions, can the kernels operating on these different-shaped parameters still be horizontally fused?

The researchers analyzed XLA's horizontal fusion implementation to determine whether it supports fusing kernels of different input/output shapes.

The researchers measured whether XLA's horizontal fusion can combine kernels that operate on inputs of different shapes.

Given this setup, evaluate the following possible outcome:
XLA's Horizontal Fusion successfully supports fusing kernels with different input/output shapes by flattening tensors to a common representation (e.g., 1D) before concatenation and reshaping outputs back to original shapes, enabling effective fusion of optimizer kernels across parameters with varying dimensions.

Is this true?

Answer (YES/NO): NO